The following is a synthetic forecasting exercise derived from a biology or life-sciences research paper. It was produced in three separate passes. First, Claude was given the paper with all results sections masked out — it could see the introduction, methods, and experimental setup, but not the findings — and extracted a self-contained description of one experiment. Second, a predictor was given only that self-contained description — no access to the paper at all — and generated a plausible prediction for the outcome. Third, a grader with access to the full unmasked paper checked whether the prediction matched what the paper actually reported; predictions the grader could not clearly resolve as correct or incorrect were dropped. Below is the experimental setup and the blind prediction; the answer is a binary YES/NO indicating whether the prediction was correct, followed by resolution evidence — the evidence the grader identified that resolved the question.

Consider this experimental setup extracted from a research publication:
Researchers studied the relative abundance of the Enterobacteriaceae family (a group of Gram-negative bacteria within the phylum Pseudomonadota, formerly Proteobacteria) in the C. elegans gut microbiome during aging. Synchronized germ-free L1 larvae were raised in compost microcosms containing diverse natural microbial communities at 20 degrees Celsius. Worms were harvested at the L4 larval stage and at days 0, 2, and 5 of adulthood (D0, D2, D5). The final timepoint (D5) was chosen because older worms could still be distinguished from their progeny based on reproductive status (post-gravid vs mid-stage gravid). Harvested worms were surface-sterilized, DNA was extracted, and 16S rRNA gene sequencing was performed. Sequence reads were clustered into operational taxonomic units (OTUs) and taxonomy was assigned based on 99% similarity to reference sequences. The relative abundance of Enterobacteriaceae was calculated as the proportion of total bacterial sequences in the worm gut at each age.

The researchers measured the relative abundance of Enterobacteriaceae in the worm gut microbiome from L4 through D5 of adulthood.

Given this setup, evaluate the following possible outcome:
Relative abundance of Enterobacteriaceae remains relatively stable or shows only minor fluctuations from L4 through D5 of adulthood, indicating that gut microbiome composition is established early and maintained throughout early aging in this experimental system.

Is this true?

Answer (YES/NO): NO